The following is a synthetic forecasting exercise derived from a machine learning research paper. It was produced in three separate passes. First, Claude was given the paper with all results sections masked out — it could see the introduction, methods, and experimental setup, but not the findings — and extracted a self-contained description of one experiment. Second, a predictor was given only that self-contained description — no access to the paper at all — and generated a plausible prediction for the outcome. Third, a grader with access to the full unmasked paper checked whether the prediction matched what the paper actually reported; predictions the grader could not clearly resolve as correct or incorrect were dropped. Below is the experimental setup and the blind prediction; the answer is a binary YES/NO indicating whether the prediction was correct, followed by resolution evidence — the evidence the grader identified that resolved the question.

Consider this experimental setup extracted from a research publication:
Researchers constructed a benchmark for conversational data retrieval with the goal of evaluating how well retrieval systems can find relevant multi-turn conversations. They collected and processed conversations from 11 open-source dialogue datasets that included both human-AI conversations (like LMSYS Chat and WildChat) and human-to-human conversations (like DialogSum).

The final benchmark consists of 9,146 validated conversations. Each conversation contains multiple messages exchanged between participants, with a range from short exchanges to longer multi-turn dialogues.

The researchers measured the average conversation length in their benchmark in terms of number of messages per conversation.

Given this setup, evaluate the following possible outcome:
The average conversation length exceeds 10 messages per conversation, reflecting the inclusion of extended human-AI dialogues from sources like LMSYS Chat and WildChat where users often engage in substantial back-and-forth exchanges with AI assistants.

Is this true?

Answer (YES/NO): NO